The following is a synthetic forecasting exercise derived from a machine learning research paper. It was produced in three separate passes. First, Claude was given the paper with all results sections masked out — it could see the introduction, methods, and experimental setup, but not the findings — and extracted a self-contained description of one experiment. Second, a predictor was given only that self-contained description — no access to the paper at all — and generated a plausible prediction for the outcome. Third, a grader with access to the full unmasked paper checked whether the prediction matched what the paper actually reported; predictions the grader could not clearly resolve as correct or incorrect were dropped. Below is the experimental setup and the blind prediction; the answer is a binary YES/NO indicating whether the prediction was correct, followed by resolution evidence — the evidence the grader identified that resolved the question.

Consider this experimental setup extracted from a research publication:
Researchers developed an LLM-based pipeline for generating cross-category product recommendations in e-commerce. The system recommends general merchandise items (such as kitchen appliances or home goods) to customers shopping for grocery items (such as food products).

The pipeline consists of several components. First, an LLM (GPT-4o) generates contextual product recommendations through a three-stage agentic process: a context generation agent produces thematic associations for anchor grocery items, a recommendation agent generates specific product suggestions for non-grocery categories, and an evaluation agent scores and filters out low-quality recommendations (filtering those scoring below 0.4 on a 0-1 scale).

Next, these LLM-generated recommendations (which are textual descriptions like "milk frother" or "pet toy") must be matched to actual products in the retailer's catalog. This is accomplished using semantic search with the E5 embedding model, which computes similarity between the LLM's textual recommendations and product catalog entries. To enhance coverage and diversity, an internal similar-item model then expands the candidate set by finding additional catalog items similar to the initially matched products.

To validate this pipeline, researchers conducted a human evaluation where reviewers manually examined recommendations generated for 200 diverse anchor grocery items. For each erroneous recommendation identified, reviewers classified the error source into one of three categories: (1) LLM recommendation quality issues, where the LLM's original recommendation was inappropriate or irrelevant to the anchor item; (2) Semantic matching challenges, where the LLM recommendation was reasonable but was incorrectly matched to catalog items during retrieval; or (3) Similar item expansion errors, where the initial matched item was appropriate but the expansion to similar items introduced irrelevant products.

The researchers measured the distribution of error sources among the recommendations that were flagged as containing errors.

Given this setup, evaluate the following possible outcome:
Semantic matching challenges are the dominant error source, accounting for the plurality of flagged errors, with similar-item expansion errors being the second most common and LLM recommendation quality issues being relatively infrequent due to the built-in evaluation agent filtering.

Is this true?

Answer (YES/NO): NO